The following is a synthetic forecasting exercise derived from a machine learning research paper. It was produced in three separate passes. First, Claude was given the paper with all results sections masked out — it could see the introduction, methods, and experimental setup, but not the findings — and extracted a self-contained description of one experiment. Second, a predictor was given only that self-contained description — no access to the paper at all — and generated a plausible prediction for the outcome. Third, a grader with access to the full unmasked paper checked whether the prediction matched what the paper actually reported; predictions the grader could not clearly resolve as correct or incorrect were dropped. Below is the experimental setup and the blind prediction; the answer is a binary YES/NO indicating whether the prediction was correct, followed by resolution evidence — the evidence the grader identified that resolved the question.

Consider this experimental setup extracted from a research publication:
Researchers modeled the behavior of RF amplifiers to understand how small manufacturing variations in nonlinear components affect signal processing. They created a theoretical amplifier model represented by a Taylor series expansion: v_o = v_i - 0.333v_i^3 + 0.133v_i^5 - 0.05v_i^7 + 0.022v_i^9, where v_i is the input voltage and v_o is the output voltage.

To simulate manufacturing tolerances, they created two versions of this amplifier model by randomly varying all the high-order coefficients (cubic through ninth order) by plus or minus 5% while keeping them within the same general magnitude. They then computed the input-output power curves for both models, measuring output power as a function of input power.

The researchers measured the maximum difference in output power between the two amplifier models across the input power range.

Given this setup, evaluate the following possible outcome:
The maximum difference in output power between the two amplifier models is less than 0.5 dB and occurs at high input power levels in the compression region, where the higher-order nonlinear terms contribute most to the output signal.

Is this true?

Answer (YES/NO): NO